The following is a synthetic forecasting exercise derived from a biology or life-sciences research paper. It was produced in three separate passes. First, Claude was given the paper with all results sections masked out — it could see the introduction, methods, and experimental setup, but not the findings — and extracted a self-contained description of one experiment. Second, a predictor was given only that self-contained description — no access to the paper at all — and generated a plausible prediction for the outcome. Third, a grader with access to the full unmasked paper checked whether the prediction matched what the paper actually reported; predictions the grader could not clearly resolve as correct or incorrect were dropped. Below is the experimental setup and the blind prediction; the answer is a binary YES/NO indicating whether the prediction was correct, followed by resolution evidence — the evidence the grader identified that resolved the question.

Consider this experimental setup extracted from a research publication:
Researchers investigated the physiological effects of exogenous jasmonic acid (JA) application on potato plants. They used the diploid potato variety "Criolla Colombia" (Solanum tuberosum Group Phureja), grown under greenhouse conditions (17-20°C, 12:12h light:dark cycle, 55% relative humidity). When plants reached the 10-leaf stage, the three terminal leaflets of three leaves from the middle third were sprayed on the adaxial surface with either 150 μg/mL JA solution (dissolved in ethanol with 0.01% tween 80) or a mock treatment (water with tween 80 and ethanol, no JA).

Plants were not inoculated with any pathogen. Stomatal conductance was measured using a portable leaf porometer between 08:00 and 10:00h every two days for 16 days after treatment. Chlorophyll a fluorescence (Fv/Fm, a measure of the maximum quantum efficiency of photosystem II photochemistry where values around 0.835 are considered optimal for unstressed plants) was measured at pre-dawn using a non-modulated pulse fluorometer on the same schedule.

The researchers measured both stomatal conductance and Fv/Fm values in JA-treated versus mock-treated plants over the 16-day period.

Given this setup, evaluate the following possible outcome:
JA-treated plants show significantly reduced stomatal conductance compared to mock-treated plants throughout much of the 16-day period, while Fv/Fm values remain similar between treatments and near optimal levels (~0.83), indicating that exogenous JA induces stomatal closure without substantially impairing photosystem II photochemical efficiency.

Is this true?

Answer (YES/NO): YES